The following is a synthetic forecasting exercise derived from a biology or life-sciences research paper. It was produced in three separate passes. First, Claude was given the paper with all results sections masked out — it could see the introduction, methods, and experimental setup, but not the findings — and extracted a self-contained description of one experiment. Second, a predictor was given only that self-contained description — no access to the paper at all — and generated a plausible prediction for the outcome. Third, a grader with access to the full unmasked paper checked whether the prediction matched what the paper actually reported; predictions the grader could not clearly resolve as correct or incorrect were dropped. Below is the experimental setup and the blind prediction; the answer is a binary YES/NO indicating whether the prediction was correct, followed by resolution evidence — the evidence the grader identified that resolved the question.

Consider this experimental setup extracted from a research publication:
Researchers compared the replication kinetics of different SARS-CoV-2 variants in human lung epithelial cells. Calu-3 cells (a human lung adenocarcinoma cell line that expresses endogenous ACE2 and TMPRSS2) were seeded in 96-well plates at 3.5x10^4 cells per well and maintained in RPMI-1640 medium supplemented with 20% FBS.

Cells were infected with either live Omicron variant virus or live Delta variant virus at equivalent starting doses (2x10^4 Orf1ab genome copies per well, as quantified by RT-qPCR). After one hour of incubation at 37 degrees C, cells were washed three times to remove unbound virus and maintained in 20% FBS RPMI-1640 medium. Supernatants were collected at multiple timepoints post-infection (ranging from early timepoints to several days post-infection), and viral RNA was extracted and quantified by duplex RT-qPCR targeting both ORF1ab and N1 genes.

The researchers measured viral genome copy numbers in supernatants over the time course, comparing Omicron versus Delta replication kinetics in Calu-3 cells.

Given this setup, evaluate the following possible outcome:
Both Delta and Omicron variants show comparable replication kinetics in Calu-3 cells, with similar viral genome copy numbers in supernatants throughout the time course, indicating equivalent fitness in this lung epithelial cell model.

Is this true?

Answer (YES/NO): NO